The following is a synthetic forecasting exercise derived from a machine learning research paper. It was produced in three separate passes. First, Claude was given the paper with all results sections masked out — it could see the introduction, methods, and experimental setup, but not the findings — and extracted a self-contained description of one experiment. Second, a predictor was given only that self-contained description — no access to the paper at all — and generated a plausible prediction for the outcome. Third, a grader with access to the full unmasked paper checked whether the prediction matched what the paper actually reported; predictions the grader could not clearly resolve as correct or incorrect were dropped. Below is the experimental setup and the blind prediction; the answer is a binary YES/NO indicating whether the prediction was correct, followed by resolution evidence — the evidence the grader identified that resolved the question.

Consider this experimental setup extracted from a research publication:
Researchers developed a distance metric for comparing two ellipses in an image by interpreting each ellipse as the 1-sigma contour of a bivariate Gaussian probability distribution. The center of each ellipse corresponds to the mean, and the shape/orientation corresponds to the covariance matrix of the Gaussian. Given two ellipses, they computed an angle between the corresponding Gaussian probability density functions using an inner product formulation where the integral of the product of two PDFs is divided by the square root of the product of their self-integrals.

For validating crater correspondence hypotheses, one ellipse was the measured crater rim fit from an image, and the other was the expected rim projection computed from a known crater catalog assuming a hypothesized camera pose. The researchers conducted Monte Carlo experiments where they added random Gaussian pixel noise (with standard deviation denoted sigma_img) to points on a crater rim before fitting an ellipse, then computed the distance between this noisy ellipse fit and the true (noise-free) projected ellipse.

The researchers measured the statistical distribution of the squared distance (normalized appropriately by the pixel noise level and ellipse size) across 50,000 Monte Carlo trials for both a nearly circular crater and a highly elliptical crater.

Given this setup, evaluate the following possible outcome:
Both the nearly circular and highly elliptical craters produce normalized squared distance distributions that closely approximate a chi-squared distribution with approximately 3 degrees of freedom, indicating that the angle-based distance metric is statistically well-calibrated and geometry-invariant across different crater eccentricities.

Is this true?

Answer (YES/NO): NO